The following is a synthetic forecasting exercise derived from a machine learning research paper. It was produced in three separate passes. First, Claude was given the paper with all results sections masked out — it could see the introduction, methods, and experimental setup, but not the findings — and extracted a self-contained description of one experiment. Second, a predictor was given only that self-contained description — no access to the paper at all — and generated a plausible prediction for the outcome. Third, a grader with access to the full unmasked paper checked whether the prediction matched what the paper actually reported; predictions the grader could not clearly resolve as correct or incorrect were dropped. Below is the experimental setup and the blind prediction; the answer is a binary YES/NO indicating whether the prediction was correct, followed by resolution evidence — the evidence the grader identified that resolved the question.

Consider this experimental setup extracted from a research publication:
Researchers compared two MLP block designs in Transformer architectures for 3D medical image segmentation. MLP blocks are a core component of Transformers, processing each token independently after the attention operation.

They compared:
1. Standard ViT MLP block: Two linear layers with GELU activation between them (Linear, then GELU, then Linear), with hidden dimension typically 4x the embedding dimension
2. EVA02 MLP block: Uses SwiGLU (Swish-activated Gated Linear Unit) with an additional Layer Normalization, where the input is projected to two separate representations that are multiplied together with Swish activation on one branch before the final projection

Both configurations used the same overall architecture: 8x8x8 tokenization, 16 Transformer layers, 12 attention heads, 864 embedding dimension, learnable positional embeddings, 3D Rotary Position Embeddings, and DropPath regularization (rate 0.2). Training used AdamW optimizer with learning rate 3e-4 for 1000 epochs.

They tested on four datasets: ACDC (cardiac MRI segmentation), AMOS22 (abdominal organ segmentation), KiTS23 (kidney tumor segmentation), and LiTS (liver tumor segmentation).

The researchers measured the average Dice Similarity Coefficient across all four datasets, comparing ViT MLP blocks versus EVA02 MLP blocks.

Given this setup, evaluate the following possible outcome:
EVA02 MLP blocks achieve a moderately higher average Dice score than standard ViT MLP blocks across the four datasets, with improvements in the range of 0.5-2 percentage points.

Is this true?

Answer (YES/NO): YES